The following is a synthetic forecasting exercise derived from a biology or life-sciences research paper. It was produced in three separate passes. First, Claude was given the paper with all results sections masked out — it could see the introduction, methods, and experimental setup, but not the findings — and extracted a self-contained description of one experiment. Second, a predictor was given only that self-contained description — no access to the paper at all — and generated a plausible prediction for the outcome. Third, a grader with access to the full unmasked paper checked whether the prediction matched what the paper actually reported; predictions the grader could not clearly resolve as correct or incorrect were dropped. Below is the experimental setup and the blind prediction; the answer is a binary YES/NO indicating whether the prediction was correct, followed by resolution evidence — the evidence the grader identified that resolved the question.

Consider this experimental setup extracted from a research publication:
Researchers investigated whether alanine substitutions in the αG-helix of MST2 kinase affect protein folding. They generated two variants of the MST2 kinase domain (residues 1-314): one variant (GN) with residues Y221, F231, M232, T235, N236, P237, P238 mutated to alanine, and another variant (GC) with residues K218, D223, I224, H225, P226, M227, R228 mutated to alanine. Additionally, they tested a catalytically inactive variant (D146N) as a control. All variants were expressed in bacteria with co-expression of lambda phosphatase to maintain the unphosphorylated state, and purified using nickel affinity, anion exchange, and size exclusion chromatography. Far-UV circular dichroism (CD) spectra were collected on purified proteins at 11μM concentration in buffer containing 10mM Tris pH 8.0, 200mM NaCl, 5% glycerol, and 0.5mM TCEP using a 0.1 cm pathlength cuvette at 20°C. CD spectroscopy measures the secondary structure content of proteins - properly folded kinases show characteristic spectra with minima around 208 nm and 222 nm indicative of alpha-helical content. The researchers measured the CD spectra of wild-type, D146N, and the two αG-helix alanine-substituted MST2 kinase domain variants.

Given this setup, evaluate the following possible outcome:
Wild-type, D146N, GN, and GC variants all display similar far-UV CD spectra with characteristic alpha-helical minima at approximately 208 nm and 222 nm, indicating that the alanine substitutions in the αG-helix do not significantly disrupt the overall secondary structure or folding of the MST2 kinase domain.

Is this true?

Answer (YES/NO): NO